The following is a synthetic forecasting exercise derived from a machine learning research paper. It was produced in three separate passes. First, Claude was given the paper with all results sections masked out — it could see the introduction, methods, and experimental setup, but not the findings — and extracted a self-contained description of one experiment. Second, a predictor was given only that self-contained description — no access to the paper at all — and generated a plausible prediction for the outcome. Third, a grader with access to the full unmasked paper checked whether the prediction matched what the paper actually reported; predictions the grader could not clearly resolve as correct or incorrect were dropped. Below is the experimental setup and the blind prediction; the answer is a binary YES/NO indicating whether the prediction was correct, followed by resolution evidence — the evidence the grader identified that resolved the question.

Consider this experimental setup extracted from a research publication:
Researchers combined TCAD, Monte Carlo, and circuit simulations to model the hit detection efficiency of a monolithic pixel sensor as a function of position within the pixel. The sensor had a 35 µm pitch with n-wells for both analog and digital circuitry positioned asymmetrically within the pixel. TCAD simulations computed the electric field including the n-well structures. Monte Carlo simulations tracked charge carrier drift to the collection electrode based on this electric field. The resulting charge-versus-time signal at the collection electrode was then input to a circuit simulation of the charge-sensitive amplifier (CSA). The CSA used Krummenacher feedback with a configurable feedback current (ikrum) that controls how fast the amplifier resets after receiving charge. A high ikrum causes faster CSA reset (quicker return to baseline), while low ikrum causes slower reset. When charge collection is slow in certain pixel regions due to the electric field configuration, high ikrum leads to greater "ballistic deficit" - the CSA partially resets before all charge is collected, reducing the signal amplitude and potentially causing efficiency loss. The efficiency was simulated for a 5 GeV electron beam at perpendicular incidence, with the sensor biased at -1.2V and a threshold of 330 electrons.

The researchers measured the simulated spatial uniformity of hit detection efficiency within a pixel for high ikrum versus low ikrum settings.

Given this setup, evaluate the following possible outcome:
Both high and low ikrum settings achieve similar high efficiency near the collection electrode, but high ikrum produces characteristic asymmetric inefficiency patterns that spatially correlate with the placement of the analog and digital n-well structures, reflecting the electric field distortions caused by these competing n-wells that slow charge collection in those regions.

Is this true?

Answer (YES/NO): NO